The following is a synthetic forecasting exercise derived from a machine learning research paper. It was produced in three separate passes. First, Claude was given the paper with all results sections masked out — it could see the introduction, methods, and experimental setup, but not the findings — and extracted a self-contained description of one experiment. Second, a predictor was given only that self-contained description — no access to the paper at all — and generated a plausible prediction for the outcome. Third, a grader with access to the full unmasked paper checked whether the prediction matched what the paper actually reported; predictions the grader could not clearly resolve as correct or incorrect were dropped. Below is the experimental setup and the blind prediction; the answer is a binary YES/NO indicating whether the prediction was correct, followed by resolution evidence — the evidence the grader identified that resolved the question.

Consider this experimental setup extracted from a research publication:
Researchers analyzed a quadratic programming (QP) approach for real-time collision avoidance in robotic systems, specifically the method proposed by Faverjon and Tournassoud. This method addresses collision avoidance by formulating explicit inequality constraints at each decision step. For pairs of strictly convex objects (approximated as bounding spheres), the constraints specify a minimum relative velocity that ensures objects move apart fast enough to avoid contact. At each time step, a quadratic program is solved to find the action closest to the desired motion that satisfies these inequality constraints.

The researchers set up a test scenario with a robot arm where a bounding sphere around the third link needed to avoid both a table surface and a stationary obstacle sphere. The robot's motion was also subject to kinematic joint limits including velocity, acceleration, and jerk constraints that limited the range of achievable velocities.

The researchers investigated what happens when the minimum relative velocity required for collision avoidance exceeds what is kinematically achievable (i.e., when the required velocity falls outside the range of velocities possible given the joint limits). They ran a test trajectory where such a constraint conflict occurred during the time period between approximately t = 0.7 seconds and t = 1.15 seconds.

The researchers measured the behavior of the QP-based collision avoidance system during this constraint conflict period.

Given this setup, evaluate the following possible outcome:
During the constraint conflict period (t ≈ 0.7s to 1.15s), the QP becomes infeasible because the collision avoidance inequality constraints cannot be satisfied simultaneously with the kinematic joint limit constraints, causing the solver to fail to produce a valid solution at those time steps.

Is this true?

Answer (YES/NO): YES